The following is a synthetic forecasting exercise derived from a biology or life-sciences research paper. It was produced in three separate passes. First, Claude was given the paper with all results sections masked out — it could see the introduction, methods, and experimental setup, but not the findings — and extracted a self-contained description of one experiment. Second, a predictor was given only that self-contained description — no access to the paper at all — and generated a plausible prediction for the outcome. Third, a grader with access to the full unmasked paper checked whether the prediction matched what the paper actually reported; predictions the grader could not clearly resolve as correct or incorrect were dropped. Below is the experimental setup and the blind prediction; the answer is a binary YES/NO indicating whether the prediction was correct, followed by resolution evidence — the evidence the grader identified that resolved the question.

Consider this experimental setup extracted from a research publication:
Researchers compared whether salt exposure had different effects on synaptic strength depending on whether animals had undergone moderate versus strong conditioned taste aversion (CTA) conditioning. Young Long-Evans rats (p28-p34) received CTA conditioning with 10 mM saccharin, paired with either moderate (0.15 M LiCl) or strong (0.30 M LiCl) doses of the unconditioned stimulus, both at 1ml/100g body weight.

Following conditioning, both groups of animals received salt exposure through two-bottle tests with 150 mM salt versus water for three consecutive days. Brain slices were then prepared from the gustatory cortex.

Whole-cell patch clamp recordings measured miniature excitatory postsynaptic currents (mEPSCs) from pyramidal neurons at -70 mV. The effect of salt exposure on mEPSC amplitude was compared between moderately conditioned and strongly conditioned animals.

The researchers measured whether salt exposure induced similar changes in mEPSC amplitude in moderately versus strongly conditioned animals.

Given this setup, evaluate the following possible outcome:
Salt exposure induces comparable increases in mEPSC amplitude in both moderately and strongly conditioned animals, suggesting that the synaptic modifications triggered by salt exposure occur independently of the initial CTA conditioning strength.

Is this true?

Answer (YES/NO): NO